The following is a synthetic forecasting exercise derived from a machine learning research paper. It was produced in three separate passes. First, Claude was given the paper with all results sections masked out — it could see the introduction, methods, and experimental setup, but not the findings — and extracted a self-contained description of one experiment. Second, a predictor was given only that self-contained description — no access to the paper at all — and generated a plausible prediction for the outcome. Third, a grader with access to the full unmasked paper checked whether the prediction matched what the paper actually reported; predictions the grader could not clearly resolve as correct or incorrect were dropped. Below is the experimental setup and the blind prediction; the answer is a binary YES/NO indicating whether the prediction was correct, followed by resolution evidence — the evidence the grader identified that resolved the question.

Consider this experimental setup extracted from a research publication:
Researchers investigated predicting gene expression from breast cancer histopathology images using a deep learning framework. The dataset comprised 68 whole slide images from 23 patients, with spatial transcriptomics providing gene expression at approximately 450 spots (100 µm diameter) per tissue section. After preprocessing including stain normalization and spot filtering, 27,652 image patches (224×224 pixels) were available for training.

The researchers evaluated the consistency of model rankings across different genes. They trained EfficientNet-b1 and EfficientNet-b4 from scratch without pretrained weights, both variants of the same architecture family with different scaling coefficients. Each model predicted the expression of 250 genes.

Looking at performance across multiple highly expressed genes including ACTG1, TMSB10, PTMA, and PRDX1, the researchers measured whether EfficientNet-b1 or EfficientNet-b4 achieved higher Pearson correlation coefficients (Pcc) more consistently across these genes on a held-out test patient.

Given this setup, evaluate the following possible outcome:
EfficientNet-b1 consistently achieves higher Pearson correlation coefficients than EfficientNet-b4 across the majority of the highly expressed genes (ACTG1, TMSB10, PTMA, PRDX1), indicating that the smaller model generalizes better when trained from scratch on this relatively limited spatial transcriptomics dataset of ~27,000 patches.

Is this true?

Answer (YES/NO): NO